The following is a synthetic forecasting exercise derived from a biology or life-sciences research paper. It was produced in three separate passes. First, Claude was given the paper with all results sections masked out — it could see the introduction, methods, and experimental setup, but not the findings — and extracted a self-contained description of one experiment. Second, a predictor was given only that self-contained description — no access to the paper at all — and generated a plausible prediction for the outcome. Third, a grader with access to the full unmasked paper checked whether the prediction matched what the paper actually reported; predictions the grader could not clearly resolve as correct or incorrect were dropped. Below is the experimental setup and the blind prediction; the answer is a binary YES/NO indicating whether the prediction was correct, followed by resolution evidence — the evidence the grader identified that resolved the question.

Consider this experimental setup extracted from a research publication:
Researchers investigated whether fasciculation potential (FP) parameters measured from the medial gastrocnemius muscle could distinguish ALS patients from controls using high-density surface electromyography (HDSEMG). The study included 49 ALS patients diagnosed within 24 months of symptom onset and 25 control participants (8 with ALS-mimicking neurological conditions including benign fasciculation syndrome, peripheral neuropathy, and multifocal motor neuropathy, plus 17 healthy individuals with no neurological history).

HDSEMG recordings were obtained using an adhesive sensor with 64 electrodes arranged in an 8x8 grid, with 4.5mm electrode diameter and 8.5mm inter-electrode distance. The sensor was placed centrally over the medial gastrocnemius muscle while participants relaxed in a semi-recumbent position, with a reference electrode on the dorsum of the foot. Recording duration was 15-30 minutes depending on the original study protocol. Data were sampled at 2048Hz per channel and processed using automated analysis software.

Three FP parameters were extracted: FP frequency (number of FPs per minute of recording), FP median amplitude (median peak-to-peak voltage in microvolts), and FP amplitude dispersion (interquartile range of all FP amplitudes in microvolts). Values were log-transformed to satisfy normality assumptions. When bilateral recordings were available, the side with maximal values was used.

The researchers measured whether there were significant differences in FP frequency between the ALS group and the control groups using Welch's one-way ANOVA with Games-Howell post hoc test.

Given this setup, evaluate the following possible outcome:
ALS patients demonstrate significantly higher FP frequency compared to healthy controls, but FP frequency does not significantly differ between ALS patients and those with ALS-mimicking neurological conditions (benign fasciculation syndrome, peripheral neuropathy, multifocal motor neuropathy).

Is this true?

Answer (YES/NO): NO